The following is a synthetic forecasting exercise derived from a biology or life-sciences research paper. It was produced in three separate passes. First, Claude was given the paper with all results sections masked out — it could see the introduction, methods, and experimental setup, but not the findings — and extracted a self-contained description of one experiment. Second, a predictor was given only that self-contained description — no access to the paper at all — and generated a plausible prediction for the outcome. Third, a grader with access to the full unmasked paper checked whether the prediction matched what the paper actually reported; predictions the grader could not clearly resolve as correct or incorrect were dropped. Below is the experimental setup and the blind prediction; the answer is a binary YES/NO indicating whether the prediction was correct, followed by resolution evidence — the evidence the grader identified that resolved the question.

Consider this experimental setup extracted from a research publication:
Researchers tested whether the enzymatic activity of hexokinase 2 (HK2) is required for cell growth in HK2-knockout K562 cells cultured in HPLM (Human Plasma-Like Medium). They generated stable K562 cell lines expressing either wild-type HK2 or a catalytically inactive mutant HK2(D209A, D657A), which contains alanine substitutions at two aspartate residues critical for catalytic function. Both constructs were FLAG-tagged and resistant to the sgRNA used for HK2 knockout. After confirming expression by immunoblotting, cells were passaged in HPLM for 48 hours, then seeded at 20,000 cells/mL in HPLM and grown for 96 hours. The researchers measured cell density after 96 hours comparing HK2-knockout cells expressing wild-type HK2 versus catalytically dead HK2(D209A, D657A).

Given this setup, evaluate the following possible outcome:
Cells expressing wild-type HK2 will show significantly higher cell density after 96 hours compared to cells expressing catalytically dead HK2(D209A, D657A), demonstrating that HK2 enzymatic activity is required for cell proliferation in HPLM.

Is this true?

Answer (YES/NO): YES